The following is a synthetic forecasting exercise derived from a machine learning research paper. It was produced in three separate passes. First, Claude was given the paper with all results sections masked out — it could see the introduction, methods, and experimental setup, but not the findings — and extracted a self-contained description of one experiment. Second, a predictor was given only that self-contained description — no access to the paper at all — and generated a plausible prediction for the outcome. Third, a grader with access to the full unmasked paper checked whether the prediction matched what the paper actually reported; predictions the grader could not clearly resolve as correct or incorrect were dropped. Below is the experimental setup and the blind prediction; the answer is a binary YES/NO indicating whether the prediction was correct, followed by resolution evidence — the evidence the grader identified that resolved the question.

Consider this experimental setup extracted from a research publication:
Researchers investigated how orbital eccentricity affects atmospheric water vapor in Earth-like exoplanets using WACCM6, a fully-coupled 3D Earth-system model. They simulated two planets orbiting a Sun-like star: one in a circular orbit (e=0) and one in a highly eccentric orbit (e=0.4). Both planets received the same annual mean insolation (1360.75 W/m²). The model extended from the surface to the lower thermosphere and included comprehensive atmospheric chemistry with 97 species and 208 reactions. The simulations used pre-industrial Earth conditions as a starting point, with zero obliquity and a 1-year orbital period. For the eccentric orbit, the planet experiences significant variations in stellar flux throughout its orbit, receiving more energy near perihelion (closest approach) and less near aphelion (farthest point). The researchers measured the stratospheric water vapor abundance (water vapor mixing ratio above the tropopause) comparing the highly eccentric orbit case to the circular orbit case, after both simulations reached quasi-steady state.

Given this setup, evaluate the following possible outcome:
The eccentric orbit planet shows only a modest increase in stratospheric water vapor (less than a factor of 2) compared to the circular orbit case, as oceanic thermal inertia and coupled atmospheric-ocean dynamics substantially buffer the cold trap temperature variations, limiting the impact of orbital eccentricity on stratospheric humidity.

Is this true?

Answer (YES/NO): NO